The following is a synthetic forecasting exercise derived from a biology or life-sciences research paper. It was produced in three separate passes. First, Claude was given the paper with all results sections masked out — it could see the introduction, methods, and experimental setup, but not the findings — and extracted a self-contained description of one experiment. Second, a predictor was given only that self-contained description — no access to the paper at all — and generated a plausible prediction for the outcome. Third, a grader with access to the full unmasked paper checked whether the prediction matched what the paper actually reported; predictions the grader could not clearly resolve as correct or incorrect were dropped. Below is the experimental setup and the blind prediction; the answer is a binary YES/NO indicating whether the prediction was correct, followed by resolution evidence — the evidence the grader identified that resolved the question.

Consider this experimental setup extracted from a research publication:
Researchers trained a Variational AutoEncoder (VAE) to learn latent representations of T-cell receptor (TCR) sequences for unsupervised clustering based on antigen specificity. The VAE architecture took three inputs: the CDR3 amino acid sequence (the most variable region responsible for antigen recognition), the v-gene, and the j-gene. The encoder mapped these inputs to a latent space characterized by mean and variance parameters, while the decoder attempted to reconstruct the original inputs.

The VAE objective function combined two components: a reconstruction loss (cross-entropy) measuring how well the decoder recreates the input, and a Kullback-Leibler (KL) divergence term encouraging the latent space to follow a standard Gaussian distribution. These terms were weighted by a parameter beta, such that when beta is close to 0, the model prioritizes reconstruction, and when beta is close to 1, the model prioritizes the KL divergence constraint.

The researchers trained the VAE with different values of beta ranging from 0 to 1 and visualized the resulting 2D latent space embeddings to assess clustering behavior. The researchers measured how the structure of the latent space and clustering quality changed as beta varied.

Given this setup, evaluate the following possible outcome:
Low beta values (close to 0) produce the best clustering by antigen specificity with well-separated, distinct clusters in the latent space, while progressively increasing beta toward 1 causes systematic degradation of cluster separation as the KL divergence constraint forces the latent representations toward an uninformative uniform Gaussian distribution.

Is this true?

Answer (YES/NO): NO